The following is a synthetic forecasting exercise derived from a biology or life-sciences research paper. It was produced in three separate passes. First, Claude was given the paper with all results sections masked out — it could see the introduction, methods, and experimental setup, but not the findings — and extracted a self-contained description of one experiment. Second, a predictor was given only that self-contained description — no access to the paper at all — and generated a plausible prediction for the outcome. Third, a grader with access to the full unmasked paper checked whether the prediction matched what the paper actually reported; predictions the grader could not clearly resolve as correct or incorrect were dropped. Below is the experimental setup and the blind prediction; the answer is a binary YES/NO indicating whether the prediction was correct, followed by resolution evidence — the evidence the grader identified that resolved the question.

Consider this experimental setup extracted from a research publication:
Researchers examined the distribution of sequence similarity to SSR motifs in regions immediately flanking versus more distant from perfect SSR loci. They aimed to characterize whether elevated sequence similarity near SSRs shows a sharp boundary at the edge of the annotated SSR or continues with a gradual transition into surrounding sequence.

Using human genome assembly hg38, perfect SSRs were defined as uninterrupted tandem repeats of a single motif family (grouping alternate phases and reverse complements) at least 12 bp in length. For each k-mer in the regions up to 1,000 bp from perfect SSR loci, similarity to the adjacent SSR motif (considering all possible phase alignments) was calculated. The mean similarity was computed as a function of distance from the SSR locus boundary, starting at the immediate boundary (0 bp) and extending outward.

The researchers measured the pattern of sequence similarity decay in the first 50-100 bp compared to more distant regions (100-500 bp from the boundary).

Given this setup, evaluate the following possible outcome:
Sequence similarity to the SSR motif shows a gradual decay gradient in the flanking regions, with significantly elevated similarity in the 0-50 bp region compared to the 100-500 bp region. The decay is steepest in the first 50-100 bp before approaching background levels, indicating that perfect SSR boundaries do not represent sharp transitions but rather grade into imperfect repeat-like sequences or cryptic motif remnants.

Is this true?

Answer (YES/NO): YES